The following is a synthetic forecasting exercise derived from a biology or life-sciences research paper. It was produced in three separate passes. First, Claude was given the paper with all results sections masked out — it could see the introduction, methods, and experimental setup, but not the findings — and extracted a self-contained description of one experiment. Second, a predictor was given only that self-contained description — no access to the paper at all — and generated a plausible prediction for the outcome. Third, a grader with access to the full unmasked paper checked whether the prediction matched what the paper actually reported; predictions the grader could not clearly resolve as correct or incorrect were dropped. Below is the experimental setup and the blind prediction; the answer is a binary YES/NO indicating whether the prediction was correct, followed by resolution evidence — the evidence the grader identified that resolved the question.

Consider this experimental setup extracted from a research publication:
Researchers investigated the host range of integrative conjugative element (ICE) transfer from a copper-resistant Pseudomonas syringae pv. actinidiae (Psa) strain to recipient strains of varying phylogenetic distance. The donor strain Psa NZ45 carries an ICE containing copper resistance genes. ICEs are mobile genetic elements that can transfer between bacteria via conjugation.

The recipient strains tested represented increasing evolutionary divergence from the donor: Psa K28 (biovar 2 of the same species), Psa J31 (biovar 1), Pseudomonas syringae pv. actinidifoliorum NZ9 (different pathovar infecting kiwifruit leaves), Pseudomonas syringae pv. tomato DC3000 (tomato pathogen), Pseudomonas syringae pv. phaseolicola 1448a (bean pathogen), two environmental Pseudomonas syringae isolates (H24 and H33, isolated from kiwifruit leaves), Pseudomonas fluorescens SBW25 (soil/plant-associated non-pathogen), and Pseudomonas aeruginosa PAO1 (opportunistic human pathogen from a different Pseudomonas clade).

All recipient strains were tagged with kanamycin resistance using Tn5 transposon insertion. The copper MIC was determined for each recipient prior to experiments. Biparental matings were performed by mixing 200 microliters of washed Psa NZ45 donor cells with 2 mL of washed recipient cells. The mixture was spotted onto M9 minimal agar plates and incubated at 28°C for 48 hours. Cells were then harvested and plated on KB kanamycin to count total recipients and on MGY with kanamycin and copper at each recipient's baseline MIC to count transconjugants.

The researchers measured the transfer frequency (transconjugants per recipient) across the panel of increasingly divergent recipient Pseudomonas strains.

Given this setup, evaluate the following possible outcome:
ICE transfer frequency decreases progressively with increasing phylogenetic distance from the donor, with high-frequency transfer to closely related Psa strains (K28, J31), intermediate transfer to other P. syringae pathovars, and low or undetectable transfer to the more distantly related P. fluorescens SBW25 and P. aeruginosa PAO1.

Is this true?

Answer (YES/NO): NO